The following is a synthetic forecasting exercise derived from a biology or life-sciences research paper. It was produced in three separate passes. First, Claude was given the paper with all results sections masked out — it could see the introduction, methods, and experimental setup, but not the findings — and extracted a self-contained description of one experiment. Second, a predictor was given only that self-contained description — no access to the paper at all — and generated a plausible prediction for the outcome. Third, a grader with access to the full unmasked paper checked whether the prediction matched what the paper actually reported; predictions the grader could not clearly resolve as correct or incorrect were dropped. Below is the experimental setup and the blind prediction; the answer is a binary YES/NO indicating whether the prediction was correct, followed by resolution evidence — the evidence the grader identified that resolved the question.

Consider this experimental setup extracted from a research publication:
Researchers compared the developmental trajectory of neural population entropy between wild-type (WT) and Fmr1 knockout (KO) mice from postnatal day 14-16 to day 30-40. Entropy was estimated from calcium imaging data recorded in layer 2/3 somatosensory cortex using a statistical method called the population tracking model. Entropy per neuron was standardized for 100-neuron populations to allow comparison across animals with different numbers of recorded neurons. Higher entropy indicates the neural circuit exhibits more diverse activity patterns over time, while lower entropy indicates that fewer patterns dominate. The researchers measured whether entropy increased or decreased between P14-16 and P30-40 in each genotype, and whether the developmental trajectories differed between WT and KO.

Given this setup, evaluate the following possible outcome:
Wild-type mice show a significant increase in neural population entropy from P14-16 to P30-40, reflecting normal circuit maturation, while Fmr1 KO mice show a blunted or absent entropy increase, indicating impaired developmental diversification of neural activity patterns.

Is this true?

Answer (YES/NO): NO